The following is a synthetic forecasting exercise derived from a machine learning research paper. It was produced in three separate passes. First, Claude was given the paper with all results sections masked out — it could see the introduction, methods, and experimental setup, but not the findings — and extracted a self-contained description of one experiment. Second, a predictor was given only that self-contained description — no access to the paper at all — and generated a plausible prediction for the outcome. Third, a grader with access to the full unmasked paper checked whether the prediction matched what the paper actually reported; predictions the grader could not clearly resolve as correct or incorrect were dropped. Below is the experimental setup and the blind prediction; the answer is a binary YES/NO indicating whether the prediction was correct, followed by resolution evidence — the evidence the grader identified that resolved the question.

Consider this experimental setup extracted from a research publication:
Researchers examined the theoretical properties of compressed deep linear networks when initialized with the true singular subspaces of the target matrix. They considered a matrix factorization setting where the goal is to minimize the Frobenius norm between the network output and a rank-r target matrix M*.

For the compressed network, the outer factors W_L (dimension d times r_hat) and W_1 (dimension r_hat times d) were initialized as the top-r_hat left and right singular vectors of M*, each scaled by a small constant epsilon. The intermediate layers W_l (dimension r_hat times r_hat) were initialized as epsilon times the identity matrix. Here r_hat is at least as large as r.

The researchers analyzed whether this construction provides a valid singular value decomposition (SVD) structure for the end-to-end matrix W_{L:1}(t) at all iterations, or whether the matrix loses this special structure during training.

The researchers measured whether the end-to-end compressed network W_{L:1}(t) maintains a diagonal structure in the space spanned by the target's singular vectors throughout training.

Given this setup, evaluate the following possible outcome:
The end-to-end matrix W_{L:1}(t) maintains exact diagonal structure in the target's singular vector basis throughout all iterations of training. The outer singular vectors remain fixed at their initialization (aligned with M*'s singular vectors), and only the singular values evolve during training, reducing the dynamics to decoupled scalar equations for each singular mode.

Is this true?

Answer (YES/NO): YES